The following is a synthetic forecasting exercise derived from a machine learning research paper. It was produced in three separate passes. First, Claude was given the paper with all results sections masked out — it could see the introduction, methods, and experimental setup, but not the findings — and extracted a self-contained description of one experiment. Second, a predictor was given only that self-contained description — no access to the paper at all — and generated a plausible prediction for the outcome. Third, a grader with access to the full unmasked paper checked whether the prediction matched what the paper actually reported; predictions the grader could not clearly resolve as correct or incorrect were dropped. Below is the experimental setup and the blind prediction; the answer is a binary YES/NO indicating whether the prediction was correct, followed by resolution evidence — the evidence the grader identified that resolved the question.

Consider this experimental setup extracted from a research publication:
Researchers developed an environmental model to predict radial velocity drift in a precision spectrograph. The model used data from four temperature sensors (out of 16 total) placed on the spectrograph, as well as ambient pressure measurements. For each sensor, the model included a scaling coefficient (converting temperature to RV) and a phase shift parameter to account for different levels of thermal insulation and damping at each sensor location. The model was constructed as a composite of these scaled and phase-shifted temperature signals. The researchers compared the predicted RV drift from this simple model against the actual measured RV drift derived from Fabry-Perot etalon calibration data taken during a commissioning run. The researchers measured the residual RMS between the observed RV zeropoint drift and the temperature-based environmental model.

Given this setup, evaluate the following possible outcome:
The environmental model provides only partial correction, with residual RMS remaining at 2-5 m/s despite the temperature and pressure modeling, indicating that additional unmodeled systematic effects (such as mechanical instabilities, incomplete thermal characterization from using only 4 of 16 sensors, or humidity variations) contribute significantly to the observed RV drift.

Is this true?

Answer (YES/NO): NO